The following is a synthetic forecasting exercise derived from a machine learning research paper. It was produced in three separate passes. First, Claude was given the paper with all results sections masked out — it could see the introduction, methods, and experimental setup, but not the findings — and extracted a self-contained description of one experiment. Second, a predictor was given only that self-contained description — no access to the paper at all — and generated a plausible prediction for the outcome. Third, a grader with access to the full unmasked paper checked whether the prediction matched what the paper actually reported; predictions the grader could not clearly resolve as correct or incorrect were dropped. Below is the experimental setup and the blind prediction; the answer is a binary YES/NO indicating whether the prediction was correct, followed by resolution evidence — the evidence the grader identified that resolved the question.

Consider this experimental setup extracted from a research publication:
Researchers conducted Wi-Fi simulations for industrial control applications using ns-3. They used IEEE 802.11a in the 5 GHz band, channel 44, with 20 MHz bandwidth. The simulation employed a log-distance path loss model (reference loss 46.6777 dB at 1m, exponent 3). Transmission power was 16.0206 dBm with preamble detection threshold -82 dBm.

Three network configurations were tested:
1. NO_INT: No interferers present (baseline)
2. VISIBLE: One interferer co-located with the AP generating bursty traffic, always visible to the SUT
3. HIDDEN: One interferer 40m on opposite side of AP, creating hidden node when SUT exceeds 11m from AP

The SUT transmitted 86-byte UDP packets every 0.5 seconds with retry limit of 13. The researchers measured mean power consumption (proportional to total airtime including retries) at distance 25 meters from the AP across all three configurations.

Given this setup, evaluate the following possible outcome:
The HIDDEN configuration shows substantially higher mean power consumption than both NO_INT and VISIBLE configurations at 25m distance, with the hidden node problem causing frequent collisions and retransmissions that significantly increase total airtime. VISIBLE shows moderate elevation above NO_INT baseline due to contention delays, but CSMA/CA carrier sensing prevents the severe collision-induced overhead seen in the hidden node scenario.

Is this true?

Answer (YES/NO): NO